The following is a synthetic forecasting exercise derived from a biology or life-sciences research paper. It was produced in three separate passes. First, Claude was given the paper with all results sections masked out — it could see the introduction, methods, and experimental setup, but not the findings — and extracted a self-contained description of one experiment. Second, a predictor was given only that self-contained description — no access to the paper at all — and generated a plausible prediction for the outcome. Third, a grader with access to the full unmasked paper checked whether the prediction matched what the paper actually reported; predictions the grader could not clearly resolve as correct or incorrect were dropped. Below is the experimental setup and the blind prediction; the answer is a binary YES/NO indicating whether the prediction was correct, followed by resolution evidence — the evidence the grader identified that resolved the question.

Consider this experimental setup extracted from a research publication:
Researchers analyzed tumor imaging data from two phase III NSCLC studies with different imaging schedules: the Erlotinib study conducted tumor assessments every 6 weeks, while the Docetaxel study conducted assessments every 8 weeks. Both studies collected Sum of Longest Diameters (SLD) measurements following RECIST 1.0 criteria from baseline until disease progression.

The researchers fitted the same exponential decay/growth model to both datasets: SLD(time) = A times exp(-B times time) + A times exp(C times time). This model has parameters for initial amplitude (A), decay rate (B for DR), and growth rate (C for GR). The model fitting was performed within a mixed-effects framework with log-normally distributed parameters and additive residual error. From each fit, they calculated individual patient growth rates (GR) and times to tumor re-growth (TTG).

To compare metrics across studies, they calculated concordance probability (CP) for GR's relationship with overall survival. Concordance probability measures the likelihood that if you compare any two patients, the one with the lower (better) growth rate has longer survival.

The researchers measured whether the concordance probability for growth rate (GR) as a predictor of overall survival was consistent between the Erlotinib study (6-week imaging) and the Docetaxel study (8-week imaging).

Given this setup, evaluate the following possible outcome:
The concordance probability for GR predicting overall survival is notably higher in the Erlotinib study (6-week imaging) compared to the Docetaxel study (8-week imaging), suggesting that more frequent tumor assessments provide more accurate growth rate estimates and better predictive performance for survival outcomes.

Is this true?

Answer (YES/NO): NO